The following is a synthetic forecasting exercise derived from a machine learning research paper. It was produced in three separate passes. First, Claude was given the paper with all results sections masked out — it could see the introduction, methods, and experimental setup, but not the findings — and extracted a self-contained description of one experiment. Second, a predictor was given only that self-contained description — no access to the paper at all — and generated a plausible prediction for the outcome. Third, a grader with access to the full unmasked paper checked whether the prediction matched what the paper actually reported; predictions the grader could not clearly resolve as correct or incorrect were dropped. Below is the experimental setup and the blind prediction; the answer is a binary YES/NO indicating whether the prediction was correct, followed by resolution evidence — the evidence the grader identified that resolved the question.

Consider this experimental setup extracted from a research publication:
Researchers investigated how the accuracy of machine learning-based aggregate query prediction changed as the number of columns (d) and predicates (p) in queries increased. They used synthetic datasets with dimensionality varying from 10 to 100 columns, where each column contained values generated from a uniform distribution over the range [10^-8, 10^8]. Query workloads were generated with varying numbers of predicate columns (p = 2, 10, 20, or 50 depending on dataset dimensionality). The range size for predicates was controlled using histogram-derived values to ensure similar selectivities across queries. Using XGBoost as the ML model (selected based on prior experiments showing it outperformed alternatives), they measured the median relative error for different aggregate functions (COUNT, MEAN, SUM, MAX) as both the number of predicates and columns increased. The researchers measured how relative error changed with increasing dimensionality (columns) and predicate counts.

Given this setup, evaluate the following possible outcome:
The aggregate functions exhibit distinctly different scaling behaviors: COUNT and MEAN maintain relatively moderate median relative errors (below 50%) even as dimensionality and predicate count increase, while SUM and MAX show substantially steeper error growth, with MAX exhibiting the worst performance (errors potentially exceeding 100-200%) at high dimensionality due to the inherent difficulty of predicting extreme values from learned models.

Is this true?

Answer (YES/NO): NO